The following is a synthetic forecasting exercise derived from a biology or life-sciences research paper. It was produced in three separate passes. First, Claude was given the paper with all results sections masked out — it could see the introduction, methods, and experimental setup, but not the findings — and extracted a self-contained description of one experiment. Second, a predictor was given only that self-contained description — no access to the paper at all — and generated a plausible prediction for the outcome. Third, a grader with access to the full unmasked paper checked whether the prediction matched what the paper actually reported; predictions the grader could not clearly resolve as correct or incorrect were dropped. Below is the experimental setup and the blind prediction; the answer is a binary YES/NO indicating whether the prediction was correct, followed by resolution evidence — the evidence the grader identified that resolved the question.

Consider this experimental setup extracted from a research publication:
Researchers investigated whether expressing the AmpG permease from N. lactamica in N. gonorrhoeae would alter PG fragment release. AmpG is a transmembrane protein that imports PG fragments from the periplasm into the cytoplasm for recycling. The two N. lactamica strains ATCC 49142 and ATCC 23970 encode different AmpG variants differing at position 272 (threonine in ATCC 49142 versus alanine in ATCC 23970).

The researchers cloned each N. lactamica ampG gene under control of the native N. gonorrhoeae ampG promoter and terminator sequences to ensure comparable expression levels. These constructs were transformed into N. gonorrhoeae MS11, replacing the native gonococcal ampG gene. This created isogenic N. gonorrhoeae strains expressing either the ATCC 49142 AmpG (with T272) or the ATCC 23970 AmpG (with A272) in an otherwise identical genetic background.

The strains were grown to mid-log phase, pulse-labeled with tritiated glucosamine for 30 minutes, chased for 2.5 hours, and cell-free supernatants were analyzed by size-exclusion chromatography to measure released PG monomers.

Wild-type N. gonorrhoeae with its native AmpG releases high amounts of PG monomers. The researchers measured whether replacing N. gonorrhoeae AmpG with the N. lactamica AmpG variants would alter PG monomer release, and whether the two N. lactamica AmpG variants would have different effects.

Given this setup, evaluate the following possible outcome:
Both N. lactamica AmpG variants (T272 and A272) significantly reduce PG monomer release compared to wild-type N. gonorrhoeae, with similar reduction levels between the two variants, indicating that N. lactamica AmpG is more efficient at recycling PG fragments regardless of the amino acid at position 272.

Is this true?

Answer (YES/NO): NO